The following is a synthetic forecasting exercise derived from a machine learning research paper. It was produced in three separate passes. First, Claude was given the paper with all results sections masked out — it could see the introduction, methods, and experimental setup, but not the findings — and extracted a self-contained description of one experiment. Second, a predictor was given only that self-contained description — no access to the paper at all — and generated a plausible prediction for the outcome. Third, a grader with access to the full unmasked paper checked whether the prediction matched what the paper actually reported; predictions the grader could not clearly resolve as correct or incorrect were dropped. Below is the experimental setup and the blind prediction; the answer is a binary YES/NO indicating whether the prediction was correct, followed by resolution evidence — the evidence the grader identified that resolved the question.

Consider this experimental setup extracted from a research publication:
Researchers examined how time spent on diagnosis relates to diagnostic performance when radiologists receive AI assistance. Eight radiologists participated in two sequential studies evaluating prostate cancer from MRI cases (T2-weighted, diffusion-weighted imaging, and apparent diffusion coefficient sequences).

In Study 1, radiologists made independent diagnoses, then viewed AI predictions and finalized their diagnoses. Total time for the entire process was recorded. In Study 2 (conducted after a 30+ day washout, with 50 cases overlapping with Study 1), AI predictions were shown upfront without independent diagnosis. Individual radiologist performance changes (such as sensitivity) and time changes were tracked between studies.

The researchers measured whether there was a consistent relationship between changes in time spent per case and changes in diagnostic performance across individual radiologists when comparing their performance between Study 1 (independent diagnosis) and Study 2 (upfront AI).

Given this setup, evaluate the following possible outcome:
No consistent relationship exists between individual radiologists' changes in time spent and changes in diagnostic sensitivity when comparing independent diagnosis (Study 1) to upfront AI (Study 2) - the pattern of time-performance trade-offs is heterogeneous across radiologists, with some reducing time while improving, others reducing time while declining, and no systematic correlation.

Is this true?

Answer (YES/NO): YES